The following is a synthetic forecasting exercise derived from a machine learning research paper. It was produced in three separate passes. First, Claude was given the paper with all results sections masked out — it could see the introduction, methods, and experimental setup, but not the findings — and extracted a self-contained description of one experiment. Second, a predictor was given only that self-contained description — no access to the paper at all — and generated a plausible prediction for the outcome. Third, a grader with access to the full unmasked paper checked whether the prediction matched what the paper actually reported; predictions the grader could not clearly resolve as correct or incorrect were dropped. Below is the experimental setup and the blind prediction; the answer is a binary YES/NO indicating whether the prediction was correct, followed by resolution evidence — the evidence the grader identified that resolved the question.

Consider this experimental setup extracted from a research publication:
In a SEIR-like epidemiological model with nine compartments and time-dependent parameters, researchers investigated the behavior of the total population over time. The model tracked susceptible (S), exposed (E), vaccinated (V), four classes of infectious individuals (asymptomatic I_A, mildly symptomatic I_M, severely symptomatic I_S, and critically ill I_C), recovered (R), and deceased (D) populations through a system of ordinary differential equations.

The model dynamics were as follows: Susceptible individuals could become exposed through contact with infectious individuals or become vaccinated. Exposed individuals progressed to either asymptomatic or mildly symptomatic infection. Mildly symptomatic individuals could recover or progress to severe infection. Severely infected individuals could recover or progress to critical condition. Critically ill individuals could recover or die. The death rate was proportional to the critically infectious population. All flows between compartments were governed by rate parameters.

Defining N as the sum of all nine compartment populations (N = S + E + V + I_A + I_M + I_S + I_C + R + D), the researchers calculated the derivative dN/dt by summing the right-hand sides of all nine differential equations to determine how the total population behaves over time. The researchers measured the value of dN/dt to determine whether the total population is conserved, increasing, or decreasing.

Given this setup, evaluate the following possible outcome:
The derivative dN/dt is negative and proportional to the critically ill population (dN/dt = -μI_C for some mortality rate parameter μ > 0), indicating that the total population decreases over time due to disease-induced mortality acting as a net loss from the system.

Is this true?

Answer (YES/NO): NO